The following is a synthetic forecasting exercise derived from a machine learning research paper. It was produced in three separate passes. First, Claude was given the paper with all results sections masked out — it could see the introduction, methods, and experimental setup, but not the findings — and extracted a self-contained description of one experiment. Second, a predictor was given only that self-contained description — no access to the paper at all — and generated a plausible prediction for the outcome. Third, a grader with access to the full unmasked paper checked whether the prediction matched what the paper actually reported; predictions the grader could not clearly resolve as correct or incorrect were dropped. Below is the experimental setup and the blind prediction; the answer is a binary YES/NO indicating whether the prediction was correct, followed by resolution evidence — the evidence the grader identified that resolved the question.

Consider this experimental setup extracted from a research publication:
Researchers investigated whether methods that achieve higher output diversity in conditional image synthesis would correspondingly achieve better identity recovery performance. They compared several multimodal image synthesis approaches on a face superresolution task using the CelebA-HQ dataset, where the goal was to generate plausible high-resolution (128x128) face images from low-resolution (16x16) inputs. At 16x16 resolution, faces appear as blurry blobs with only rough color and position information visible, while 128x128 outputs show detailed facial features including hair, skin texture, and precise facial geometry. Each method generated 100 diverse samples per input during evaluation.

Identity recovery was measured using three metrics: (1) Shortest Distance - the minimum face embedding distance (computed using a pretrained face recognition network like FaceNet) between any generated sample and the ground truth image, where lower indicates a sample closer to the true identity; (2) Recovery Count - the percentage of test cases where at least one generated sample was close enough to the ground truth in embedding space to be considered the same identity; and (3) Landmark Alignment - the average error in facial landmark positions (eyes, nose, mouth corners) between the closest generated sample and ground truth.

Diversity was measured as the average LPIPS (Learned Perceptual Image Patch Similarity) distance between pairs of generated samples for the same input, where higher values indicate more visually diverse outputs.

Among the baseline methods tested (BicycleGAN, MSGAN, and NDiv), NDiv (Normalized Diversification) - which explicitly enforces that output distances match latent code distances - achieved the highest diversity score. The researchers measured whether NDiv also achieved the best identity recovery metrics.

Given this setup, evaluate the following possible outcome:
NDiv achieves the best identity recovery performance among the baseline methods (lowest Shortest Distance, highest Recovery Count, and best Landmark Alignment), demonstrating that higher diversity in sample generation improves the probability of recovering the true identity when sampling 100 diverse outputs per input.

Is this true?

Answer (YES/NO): NO